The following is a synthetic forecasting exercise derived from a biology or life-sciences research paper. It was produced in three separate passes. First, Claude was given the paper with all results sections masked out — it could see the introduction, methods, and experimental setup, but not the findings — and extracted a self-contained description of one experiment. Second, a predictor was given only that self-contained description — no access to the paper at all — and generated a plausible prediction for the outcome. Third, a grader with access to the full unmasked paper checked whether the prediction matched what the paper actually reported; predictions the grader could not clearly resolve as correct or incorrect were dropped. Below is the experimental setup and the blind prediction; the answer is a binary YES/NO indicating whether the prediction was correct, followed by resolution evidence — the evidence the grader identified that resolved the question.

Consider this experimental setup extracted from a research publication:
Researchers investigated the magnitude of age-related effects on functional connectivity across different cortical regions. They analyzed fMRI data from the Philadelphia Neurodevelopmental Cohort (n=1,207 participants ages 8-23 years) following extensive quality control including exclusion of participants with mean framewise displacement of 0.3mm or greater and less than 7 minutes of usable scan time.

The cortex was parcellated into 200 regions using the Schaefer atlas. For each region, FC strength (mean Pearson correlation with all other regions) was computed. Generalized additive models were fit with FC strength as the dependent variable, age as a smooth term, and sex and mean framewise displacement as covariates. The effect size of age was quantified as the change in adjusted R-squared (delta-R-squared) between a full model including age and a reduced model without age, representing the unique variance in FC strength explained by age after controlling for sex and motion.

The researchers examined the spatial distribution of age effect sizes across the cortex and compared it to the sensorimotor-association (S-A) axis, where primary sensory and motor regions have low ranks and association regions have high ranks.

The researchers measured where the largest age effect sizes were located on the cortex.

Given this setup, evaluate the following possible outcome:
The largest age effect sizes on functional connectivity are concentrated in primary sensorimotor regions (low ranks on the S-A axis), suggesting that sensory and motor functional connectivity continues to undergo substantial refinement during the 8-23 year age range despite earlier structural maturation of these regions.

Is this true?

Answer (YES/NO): NO